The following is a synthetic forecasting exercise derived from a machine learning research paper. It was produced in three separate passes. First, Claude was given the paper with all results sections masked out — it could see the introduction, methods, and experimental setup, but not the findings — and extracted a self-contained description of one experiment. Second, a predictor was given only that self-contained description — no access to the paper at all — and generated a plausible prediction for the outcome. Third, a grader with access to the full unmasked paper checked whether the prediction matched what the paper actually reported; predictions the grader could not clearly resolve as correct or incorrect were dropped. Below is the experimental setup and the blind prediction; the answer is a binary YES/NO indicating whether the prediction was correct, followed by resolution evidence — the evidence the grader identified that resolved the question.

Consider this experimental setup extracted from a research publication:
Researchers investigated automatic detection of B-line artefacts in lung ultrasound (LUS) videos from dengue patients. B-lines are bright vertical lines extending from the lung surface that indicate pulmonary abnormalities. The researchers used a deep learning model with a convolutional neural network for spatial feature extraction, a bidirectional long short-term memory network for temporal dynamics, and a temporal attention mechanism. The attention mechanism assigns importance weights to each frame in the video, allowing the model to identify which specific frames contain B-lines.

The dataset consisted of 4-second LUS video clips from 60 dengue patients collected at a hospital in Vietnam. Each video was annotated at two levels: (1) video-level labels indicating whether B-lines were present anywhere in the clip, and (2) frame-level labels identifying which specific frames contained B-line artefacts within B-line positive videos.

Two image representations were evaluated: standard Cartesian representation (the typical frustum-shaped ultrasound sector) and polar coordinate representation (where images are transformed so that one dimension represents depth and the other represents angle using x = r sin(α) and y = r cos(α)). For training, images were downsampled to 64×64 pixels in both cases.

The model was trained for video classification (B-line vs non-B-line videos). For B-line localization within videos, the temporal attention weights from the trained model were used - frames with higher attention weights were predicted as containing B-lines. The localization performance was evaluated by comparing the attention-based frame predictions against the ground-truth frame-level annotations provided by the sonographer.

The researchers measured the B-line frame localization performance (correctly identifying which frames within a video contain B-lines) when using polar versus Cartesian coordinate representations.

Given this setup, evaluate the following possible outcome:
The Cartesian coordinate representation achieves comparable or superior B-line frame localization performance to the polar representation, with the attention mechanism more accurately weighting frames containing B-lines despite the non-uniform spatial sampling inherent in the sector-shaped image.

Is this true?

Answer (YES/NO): NO